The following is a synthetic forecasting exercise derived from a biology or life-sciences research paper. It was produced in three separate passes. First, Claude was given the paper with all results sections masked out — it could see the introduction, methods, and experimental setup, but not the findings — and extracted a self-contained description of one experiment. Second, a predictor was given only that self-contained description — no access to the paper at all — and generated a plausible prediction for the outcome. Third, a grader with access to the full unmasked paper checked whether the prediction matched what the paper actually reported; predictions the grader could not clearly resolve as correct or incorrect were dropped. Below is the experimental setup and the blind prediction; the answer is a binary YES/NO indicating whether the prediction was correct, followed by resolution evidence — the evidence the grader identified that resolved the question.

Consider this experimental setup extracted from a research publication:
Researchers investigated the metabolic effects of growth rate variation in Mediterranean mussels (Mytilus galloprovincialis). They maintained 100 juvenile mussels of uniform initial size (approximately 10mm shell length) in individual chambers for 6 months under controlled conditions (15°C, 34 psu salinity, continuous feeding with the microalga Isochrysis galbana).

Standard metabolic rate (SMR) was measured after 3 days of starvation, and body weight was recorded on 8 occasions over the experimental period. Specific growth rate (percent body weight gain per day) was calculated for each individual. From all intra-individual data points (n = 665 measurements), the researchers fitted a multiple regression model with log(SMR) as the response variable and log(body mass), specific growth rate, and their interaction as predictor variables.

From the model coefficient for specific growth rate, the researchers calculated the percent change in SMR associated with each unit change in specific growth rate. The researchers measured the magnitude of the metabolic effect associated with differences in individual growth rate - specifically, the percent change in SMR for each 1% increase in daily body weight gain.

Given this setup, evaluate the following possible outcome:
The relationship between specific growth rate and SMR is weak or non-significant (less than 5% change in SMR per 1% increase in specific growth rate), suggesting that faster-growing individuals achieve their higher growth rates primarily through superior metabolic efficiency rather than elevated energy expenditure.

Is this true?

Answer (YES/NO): NO